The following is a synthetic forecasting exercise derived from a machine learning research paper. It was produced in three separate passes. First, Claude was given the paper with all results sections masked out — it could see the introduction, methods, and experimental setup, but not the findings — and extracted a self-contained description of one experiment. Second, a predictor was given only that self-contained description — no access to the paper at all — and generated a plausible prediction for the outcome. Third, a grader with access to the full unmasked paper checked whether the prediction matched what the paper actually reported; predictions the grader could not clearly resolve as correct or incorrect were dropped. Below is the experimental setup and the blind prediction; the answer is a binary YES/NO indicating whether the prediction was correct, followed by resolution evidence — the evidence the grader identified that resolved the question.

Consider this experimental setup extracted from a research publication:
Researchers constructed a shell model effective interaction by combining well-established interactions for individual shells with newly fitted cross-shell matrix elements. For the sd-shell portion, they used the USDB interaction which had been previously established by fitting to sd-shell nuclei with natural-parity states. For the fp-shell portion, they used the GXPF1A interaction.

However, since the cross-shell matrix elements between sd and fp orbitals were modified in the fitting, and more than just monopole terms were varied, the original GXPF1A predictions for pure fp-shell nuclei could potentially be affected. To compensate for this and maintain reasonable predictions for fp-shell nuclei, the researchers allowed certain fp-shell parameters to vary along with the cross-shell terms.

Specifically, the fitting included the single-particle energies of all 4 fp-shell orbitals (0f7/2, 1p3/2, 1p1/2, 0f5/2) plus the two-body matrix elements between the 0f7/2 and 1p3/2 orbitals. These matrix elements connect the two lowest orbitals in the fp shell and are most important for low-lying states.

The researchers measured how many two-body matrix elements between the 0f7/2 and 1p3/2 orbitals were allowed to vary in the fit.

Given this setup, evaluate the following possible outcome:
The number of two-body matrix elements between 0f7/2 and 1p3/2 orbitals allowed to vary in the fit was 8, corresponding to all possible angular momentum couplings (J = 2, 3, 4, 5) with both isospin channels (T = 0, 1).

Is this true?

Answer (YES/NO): NO